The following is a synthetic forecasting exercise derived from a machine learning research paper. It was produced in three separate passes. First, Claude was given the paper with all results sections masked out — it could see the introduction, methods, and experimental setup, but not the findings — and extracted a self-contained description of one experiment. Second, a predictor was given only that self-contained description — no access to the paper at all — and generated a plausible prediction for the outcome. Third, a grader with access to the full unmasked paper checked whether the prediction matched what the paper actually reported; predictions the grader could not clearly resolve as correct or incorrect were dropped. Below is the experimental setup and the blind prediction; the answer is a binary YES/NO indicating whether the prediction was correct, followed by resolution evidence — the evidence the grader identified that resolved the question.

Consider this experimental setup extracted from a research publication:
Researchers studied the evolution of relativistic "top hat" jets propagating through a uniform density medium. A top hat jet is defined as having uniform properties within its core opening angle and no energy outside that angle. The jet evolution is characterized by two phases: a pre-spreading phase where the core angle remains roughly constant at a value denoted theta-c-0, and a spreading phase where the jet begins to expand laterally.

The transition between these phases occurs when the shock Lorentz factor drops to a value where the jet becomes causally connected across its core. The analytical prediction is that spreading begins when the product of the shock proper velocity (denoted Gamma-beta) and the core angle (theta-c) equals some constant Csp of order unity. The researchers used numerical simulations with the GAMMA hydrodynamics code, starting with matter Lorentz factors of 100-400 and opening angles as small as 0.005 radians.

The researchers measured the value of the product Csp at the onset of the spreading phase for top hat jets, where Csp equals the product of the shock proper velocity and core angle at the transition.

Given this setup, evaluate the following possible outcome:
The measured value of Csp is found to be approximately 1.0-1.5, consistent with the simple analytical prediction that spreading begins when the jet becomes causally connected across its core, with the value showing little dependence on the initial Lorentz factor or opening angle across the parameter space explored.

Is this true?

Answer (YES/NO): NO